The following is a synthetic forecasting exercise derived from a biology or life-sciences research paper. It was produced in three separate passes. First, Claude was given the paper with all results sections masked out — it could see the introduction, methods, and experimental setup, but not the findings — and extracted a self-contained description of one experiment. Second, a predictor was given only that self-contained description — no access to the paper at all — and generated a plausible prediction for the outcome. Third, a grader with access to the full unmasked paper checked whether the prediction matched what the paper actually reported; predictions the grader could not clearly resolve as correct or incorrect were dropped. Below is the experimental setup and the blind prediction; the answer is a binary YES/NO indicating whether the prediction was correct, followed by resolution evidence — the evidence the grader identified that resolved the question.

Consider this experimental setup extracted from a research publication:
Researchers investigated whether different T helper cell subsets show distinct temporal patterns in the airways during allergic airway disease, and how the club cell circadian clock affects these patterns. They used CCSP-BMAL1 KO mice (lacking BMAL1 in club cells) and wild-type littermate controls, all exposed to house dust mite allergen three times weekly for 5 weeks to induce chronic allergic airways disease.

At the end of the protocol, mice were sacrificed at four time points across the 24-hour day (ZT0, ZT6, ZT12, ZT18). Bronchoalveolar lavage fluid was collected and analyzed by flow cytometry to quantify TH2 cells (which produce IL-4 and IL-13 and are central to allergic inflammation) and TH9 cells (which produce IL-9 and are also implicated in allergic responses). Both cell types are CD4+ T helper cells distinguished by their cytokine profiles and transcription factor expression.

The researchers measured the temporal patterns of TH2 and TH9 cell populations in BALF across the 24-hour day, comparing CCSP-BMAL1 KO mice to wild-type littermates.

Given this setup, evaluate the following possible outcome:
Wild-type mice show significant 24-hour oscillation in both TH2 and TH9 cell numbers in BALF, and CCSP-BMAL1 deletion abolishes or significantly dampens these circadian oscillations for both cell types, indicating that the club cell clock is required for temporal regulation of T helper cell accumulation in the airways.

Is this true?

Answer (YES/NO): NO